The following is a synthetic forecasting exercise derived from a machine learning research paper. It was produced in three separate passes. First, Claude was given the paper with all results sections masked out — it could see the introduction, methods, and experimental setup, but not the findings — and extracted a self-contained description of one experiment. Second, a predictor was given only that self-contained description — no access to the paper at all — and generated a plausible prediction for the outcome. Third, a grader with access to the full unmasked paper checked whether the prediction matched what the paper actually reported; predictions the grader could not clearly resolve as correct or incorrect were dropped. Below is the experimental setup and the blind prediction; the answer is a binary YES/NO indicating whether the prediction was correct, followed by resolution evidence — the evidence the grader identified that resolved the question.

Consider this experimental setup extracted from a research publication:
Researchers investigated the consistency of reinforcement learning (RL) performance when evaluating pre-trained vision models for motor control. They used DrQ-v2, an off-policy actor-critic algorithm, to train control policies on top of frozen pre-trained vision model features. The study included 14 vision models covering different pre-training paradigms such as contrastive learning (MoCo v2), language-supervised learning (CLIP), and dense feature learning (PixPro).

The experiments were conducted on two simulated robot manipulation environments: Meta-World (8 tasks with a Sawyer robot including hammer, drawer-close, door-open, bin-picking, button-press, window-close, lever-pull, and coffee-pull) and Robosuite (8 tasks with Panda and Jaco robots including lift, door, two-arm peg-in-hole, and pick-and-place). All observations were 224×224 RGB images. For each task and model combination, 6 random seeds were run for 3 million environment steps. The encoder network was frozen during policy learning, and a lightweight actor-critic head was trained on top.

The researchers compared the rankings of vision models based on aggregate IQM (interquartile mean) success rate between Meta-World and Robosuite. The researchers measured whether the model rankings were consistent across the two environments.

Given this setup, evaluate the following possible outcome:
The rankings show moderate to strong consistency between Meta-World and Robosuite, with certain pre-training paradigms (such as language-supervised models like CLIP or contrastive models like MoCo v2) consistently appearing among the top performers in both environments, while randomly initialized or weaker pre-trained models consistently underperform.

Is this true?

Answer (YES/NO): NO